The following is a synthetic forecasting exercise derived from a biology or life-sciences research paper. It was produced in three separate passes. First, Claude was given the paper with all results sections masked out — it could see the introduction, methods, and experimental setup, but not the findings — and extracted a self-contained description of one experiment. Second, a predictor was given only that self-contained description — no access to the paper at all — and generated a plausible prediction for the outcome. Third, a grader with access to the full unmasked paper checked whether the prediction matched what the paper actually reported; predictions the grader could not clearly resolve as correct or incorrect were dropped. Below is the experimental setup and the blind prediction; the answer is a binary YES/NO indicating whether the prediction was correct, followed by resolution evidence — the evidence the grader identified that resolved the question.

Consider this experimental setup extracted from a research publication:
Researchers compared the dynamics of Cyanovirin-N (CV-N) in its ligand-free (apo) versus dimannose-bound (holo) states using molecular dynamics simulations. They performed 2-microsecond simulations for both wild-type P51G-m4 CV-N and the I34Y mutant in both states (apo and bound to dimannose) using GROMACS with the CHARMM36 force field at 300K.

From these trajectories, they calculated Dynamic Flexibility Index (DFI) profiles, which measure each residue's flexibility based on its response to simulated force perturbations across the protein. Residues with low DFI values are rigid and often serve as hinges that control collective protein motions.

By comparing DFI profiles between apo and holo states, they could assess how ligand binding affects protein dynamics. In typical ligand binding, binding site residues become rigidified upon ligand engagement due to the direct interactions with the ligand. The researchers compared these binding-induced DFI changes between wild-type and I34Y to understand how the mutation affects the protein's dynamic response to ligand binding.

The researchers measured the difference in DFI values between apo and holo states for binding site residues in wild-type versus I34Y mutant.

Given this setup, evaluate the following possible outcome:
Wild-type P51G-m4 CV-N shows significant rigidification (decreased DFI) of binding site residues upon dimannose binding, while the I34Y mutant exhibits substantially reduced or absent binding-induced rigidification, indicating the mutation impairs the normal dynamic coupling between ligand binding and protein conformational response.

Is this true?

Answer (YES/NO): NO